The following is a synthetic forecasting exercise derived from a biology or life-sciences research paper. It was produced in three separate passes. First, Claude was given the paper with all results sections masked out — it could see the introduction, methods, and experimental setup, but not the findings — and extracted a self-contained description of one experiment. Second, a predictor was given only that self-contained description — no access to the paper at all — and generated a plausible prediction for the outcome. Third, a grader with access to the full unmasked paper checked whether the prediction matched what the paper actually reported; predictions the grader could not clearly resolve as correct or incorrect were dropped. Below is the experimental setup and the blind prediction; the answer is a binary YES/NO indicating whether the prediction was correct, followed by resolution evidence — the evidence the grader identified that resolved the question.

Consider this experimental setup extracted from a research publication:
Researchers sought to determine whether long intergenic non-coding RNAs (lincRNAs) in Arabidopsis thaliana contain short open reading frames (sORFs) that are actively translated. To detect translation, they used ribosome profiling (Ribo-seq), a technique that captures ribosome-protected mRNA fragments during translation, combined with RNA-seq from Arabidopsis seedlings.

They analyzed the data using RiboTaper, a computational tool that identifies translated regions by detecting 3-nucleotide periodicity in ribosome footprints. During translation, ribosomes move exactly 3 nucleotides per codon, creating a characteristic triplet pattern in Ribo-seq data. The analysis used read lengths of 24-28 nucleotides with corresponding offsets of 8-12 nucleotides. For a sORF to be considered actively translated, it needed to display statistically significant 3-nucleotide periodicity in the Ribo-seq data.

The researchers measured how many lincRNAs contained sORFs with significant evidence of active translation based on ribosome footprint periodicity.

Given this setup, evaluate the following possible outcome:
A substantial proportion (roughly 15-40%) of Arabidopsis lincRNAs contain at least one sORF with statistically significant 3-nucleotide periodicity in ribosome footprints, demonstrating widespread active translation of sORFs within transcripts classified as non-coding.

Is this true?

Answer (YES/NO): NO